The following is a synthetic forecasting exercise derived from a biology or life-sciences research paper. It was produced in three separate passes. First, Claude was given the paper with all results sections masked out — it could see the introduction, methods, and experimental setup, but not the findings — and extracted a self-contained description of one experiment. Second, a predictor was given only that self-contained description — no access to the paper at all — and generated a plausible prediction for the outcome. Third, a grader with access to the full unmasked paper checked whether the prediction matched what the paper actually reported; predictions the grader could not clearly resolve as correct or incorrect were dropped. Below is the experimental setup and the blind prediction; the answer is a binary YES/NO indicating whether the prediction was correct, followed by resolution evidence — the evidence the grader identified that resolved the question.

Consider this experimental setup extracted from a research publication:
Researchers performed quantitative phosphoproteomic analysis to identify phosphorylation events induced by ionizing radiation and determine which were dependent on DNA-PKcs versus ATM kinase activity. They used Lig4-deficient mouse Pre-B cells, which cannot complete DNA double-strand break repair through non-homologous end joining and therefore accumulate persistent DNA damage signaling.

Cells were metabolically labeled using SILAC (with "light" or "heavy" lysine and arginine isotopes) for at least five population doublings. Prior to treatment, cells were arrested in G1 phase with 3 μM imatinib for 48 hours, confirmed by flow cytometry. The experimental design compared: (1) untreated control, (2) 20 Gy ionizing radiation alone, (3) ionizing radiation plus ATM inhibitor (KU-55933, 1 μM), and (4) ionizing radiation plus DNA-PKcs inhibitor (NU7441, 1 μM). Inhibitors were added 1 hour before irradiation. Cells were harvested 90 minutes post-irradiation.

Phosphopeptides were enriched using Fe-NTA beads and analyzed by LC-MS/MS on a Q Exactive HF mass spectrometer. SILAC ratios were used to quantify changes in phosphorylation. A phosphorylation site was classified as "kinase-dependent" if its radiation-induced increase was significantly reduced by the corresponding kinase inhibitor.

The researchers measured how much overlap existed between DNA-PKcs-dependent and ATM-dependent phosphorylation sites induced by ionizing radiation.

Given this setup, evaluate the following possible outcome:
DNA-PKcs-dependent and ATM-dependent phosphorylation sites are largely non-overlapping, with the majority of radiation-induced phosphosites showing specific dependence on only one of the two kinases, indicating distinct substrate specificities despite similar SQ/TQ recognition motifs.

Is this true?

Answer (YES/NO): NO